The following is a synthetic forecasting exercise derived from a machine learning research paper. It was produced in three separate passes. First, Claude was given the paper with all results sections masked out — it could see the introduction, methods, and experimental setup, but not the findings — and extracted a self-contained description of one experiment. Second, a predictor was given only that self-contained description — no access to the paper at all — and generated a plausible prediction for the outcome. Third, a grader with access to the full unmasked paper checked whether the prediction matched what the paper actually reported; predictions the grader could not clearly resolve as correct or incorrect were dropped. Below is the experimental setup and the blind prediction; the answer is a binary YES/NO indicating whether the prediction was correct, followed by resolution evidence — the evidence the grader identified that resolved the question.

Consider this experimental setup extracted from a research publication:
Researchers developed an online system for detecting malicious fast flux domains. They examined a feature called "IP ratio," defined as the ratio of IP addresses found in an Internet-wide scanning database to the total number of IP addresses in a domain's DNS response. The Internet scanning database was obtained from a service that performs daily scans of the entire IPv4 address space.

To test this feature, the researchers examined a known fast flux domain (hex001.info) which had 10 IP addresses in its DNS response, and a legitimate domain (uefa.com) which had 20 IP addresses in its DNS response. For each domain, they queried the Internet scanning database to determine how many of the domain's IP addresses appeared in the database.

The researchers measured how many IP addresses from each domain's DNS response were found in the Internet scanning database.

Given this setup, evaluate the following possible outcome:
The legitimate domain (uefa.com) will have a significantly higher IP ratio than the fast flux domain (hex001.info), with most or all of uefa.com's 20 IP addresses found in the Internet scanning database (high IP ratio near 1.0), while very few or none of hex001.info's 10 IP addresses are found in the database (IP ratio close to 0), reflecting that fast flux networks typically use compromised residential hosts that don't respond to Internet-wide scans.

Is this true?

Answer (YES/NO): NO